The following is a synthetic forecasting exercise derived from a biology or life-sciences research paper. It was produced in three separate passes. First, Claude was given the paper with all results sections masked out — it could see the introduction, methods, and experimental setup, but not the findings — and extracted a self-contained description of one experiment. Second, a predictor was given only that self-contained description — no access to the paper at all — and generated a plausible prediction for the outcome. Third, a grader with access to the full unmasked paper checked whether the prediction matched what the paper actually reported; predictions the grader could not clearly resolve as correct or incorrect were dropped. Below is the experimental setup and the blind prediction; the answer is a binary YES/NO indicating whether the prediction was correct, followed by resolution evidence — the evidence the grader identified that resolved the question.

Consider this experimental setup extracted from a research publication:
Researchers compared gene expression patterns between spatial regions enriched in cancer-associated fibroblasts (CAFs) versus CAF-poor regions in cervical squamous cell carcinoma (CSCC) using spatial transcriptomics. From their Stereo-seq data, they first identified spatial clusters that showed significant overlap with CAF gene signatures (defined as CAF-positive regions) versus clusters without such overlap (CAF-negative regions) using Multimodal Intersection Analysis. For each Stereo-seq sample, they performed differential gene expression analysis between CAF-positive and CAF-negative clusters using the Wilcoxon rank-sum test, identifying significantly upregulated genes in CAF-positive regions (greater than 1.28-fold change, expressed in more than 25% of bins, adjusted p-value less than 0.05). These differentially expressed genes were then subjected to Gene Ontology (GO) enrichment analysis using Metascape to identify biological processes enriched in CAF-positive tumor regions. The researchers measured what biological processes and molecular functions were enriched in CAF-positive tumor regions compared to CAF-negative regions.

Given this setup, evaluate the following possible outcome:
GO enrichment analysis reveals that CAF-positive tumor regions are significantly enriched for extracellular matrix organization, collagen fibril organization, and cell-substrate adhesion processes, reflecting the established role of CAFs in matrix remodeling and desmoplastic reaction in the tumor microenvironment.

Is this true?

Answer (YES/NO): NO